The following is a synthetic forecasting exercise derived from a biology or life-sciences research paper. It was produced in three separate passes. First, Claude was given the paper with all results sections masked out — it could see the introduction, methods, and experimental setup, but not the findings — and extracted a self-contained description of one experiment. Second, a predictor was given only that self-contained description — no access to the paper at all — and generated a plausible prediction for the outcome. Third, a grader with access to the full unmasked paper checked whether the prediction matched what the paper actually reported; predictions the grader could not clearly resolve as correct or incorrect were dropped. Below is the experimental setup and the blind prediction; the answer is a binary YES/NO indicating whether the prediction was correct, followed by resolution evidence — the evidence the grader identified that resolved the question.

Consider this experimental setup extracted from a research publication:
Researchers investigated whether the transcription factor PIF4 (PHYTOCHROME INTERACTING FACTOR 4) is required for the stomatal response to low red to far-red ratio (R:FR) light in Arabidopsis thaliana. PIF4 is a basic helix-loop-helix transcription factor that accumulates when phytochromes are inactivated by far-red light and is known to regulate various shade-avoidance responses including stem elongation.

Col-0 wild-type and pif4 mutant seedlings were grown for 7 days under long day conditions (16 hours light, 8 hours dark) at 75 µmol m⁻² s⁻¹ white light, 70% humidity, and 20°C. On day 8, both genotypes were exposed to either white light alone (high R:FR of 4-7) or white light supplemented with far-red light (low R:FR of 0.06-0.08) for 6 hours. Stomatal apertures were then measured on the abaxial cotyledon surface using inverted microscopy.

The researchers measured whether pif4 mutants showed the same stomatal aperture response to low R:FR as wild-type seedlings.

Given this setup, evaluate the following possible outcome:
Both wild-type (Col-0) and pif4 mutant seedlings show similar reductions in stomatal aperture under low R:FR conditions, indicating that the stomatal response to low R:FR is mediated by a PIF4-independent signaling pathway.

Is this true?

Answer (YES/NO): NO